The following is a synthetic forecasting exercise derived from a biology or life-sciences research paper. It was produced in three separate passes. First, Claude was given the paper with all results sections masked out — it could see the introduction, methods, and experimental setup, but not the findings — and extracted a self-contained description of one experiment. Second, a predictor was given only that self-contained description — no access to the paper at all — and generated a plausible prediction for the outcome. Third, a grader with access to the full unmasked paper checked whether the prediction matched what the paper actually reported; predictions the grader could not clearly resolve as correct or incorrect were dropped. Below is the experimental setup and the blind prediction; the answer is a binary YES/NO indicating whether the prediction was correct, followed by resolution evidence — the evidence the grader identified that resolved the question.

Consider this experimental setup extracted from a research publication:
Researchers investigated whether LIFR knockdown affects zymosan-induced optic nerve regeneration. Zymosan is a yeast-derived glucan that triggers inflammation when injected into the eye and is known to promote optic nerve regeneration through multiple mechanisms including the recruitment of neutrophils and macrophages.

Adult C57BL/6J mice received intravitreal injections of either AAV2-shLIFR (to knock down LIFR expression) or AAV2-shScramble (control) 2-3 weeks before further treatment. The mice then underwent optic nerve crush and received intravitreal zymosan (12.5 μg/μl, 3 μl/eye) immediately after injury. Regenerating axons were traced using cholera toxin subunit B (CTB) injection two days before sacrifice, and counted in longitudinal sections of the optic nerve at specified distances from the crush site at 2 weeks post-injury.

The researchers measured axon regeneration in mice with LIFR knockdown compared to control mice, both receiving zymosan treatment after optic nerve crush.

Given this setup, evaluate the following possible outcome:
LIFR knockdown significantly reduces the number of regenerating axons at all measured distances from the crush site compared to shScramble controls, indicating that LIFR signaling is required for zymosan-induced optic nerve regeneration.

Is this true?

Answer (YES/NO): YES